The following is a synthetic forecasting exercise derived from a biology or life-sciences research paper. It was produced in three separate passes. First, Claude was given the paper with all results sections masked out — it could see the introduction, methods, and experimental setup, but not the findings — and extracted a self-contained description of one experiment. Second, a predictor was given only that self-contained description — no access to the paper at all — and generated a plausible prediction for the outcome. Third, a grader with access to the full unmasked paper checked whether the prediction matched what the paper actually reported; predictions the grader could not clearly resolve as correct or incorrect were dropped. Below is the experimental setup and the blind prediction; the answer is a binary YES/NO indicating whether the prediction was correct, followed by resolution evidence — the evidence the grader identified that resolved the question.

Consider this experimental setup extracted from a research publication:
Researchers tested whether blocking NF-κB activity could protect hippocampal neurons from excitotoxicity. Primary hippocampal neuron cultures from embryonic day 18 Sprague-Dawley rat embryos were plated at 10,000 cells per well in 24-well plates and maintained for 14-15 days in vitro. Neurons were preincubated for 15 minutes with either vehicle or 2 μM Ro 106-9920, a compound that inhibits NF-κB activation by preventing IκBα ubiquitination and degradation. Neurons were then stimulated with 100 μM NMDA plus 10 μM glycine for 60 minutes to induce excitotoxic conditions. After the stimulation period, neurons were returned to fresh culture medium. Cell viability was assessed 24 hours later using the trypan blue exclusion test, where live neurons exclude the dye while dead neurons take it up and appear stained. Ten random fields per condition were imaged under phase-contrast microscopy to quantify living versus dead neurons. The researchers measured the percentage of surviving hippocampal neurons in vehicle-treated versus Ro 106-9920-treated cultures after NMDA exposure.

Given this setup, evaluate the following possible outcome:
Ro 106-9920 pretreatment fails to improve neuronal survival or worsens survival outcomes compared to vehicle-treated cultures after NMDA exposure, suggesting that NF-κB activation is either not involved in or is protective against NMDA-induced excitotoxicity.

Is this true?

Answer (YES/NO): NO